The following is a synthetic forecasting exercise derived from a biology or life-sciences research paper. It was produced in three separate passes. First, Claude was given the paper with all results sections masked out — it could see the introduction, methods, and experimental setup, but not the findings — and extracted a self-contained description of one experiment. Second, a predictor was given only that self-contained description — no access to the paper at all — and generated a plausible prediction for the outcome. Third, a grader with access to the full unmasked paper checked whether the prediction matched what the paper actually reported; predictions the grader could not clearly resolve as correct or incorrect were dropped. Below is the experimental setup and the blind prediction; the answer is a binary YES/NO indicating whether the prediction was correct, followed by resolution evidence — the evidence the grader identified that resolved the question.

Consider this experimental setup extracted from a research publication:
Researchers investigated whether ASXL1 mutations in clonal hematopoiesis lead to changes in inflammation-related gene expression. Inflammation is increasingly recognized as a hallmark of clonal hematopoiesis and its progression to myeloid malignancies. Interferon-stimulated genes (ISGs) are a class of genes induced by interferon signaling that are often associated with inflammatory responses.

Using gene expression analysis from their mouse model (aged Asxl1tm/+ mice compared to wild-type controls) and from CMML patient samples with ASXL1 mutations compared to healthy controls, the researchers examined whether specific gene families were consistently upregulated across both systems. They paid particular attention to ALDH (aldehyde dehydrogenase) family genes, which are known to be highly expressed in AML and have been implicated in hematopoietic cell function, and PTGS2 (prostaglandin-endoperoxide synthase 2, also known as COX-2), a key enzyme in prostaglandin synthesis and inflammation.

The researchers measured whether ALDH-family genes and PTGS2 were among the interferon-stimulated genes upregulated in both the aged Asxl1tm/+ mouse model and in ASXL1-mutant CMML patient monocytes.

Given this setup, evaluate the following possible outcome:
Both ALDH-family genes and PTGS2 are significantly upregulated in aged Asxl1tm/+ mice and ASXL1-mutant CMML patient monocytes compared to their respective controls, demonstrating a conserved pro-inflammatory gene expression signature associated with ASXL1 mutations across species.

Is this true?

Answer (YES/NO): YES